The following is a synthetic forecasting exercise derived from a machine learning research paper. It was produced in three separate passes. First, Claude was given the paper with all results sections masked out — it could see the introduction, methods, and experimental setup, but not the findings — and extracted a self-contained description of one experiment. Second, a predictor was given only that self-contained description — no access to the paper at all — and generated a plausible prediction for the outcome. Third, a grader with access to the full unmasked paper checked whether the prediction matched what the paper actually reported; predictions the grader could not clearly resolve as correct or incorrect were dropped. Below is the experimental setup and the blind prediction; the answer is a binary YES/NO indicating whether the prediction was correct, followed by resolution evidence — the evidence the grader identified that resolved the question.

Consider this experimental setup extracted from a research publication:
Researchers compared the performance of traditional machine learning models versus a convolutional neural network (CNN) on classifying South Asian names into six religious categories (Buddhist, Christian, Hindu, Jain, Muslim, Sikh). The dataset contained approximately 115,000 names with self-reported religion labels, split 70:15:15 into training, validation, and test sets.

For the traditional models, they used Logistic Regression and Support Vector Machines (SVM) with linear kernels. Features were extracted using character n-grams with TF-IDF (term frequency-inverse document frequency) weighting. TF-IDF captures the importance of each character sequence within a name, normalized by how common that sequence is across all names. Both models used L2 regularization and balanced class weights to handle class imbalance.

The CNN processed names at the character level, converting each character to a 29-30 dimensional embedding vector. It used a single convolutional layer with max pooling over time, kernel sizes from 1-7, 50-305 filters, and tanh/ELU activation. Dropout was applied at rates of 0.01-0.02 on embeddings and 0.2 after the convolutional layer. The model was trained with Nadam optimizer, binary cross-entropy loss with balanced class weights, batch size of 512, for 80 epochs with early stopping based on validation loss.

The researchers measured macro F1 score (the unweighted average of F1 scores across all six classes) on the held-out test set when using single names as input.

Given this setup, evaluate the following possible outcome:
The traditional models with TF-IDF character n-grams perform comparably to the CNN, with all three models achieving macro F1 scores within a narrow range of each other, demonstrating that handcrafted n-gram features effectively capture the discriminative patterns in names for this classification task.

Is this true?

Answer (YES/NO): NO